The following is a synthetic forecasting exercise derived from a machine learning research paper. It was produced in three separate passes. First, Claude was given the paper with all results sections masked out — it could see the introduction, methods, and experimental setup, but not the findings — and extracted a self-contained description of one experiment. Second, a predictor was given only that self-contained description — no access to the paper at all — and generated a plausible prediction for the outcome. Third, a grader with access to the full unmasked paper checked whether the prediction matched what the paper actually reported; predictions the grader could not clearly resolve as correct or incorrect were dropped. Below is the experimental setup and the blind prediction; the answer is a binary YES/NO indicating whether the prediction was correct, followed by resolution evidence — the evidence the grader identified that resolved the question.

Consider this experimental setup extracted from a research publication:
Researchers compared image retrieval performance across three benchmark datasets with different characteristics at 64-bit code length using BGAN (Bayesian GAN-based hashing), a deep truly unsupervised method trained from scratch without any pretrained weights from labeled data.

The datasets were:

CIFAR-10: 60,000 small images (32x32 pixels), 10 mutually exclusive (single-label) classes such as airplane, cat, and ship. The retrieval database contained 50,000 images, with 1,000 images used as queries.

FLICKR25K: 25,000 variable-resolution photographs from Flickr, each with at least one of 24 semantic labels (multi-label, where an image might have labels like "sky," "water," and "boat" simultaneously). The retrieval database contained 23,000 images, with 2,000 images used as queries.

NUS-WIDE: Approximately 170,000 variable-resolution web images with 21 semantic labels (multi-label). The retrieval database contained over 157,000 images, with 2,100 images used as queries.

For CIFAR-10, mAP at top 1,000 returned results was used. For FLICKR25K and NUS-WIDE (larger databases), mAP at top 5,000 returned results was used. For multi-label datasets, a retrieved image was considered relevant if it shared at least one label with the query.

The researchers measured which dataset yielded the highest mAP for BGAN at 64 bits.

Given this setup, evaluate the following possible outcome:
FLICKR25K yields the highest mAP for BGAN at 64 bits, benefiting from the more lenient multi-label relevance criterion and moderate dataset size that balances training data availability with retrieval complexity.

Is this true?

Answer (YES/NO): NO